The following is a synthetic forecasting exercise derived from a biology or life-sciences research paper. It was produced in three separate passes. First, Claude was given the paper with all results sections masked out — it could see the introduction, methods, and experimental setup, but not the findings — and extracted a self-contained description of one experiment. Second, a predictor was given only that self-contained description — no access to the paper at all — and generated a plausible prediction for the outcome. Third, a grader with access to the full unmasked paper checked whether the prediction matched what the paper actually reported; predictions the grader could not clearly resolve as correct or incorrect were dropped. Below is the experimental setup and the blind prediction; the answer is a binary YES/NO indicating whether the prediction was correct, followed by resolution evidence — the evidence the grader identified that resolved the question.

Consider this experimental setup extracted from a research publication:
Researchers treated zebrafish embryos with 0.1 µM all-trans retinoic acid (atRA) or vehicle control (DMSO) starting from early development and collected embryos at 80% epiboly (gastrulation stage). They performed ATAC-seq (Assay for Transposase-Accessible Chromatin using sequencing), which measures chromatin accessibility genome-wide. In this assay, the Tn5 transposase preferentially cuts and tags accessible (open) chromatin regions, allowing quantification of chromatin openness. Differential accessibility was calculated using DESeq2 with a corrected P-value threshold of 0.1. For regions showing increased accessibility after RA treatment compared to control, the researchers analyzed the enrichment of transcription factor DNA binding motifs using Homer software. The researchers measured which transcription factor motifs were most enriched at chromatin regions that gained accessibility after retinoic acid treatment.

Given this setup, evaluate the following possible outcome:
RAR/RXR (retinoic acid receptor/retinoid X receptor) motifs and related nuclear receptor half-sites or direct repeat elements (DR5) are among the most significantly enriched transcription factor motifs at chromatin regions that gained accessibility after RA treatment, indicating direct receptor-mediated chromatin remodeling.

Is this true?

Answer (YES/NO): YES